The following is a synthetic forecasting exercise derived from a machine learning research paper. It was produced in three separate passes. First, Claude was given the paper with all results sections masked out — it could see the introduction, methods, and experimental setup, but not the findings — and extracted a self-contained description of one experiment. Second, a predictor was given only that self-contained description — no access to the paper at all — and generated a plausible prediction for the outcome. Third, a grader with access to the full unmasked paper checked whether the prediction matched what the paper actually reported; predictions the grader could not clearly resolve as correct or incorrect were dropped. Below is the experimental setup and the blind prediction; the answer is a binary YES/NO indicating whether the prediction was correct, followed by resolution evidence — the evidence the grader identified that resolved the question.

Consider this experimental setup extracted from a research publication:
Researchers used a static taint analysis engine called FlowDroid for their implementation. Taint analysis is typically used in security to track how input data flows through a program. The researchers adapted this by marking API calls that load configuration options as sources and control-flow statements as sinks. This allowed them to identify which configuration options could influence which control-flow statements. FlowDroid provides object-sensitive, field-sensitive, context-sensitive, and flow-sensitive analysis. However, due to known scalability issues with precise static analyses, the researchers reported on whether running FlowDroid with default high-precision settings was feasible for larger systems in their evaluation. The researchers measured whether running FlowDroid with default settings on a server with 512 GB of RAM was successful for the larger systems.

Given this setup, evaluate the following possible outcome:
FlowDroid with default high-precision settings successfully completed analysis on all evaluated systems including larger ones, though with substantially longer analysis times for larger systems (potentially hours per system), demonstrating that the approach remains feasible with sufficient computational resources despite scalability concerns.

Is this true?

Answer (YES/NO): NO